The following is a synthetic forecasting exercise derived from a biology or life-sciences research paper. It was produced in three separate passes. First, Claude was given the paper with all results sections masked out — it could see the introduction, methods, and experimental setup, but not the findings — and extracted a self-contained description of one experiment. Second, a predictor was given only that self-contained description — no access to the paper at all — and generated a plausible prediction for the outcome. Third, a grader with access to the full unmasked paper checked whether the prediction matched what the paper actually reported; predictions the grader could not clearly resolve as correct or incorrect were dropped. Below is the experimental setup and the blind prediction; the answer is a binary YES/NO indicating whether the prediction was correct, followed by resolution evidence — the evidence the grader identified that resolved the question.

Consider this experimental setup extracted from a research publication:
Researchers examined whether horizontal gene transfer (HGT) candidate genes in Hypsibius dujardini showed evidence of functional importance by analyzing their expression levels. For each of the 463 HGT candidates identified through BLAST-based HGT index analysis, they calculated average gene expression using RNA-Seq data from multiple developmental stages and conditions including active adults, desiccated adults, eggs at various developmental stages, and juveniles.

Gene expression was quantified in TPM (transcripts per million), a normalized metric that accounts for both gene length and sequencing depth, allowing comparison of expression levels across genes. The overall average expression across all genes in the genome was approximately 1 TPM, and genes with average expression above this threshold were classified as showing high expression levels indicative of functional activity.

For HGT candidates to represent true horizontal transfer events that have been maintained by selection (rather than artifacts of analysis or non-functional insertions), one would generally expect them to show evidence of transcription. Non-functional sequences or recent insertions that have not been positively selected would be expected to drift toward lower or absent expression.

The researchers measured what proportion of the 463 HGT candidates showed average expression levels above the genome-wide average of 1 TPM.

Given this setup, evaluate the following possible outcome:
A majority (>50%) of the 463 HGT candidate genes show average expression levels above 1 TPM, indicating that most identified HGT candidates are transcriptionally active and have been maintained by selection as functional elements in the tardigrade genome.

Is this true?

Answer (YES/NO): NO